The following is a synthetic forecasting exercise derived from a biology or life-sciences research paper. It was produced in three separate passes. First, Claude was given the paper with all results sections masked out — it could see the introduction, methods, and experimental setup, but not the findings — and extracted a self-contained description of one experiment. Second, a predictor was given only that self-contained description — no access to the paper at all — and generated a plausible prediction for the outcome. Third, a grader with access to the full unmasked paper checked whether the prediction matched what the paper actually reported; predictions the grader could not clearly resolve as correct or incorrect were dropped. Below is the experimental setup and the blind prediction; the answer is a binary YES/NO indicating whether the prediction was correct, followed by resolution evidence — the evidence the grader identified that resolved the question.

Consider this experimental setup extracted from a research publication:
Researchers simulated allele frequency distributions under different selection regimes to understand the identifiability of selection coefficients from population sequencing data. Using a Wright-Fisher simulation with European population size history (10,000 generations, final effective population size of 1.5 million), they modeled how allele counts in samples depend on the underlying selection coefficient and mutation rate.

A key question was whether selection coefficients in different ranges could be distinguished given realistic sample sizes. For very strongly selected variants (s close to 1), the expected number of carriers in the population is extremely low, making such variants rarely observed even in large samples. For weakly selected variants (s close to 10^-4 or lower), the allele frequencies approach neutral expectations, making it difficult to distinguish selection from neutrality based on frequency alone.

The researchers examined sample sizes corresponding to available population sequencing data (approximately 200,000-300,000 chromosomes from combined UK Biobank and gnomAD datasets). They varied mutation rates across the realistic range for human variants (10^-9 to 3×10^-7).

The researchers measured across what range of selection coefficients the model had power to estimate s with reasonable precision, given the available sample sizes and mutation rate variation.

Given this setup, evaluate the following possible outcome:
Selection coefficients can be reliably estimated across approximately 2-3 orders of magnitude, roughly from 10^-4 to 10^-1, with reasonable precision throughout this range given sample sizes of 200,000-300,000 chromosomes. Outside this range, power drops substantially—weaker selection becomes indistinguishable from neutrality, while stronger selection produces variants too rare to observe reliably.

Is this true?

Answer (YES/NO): NO